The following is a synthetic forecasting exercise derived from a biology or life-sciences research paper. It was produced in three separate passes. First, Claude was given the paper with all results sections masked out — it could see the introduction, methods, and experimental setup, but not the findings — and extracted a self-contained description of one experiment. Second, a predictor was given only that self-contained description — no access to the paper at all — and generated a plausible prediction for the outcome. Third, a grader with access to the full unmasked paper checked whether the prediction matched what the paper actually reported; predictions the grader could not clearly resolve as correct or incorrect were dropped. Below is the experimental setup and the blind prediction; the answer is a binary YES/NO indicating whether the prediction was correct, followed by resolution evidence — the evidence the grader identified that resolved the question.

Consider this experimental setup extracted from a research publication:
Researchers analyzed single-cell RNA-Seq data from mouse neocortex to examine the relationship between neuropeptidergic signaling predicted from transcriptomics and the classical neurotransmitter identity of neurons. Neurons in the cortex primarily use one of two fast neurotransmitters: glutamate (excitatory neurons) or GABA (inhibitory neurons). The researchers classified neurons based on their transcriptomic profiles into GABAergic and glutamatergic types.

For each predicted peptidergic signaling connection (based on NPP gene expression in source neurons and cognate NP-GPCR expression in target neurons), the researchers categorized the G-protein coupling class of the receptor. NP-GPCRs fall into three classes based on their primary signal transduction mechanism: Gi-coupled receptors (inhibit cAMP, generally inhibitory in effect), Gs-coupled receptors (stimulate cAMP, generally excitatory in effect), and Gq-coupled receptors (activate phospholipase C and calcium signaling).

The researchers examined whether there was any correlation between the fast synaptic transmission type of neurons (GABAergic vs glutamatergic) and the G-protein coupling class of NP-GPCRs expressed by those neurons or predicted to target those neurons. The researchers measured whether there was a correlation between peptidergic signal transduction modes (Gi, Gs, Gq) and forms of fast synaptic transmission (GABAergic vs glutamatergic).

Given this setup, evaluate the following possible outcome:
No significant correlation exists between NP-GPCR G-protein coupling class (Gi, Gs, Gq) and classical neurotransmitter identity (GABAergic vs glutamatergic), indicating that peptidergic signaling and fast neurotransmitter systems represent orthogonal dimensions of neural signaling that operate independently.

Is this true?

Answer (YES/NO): NO